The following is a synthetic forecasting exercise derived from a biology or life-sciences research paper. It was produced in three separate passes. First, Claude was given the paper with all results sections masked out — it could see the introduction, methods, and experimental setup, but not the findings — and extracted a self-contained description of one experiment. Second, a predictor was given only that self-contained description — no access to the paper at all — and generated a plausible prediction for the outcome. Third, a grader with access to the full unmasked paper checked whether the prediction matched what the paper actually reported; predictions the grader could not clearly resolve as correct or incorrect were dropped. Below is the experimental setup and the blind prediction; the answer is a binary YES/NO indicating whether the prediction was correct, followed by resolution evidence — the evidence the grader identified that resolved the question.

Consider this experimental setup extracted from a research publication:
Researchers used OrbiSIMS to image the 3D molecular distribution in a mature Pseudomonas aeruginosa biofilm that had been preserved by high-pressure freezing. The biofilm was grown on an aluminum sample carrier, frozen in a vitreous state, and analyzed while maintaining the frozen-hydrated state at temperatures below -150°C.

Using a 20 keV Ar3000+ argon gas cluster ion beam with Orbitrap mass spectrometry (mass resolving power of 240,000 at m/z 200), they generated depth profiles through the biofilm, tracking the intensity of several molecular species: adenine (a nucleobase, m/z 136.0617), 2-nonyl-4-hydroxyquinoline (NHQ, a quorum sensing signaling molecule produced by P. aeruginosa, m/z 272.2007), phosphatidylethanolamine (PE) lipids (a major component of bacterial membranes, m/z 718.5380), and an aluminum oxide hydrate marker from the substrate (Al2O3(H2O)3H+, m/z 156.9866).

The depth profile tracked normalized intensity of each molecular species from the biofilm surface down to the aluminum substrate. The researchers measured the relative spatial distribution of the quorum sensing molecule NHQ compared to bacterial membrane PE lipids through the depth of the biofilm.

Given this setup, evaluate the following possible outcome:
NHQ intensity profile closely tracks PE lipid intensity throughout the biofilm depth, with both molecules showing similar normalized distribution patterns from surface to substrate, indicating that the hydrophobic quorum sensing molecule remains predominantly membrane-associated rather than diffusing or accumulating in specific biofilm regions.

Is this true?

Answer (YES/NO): YES